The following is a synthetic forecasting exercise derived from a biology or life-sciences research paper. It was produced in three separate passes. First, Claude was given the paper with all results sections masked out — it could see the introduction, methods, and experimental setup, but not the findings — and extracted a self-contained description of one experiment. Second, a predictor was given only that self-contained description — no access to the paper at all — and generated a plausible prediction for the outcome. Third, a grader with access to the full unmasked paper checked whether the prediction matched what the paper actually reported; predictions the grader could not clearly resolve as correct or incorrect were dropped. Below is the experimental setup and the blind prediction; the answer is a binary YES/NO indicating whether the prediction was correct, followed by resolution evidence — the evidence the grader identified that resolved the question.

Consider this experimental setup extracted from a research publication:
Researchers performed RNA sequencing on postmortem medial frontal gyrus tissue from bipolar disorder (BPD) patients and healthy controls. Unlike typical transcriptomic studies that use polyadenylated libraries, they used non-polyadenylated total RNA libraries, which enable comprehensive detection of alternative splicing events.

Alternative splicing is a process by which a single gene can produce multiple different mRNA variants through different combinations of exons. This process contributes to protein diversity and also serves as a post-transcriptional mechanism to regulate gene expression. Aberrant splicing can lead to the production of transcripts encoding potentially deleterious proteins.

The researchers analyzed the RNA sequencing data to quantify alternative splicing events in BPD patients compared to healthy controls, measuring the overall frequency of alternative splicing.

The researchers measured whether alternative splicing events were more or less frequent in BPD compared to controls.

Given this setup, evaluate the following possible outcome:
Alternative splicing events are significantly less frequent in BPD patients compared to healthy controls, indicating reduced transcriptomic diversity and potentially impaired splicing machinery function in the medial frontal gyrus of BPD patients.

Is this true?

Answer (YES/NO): NO